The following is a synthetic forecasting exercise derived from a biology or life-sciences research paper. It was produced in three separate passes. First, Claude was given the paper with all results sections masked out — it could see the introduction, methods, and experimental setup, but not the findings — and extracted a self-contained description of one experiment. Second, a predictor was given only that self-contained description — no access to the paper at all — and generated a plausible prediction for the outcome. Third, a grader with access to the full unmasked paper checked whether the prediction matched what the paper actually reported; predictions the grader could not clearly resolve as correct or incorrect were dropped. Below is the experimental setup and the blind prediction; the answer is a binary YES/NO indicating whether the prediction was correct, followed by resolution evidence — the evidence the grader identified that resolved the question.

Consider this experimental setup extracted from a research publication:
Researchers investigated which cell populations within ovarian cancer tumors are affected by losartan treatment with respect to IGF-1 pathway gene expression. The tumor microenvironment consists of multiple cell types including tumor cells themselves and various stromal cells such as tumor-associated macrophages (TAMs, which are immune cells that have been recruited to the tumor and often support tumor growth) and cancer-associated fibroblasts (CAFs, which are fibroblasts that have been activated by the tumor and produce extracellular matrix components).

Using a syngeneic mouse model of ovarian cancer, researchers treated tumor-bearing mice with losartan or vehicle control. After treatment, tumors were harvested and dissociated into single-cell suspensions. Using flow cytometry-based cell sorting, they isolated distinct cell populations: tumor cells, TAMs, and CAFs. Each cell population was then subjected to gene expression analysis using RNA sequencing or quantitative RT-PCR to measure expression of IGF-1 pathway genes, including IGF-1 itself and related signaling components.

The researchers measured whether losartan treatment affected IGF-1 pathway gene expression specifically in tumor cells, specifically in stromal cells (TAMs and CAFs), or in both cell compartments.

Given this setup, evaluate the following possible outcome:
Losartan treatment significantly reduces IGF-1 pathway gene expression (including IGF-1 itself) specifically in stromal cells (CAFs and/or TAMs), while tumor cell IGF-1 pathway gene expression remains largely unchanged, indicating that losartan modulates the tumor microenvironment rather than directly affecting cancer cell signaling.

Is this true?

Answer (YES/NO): NO